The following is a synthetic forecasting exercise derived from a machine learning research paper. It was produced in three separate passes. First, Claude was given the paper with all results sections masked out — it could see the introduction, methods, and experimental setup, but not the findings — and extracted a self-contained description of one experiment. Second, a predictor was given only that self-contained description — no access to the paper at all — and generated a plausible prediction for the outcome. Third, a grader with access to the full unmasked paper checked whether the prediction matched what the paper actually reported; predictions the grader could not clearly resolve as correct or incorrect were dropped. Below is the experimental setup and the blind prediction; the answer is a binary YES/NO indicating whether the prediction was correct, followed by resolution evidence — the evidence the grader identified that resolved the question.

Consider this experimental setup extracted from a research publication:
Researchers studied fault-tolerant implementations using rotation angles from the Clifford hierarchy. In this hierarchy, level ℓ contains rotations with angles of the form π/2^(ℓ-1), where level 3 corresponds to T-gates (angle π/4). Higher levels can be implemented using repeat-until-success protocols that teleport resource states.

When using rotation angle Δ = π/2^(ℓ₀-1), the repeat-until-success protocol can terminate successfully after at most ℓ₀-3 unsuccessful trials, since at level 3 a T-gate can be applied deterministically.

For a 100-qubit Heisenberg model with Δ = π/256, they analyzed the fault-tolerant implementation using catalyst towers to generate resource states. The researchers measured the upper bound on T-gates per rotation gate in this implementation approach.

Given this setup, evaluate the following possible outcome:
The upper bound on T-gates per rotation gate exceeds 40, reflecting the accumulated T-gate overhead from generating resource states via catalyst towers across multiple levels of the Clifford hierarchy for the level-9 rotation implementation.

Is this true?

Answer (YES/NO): NO